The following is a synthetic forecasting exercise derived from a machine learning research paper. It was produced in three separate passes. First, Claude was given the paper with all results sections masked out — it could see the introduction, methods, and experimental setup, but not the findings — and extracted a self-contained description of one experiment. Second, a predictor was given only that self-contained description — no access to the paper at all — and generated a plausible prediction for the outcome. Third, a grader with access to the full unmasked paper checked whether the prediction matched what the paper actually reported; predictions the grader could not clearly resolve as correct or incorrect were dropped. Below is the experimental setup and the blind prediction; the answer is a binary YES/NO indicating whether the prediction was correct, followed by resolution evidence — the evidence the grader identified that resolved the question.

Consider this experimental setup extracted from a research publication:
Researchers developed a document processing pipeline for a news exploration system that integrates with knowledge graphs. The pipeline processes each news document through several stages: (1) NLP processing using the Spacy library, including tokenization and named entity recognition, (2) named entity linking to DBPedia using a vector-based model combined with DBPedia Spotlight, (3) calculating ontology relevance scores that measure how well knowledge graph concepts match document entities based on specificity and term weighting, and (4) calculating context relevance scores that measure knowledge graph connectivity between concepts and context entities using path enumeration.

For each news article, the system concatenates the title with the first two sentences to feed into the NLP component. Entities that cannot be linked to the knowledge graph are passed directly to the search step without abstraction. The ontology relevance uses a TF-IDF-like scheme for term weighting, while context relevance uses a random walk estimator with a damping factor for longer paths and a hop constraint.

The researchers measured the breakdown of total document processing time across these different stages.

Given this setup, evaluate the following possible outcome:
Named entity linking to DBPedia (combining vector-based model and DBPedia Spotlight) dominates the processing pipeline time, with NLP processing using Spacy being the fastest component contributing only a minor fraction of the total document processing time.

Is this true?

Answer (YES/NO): YES